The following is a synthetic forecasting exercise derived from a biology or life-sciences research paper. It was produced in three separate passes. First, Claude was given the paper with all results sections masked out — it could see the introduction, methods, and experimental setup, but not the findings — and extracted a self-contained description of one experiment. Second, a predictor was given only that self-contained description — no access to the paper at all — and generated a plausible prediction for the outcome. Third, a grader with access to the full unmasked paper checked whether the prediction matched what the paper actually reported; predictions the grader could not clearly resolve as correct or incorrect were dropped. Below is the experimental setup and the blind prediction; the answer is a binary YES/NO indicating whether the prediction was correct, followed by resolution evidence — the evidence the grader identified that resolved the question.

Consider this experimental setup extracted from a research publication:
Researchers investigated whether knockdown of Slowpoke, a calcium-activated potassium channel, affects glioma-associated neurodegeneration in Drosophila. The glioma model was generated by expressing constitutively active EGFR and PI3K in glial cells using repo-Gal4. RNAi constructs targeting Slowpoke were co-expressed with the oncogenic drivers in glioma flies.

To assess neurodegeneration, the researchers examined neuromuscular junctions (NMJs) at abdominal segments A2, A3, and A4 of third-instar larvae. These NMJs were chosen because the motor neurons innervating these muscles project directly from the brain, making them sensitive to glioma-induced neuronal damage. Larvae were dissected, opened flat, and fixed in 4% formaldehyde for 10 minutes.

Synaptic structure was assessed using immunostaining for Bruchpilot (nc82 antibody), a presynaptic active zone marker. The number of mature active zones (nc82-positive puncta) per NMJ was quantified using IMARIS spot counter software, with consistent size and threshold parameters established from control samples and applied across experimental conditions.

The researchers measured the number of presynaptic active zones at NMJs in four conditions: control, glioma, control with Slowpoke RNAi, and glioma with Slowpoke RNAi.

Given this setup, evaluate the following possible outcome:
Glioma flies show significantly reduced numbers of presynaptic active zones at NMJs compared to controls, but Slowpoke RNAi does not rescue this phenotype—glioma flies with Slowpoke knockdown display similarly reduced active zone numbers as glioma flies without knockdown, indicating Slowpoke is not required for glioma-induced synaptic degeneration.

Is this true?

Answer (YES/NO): NO